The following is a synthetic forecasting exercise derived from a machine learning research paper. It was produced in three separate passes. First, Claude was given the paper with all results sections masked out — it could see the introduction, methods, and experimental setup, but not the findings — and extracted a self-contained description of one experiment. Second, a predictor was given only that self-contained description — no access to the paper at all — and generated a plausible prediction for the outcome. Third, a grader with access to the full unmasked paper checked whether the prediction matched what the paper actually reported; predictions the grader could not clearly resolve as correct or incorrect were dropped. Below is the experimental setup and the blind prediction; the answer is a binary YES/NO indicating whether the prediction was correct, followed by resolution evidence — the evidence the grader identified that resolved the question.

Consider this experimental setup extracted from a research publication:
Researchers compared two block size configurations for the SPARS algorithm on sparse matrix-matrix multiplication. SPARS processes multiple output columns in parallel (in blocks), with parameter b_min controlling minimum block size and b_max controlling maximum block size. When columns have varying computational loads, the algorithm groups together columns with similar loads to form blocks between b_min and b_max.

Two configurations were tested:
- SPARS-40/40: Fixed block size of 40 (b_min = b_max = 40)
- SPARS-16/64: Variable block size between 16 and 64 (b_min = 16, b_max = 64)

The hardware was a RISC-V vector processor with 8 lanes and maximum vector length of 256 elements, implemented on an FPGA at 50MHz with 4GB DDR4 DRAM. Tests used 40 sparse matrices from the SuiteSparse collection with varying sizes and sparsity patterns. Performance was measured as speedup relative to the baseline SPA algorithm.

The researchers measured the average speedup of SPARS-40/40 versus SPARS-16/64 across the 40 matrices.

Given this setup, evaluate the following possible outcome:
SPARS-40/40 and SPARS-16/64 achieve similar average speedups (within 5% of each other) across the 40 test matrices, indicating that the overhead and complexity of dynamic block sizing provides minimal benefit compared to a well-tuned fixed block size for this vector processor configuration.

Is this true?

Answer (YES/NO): YES